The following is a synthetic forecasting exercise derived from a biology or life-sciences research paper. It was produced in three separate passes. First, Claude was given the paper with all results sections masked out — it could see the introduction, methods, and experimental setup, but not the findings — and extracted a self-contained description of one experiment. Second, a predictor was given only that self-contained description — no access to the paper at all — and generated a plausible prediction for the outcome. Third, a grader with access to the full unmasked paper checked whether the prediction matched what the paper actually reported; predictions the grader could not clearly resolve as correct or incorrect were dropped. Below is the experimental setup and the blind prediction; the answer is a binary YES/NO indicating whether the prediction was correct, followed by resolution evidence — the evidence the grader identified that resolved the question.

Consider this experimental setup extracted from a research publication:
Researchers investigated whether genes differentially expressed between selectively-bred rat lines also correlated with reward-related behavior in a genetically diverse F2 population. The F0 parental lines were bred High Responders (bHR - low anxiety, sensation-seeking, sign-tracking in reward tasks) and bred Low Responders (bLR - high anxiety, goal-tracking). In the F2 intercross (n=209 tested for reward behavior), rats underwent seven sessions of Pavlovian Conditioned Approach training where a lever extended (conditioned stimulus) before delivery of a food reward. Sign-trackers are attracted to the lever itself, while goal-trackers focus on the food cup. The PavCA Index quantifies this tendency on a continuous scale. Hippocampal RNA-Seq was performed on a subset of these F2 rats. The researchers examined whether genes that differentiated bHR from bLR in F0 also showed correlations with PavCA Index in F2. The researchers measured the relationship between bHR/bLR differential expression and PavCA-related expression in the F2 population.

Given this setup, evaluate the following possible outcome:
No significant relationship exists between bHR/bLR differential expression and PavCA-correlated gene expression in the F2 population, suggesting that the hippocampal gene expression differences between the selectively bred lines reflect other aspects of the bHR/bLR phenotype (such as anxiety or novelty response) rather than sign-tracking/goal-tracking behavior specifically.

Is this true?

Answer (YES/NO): NO